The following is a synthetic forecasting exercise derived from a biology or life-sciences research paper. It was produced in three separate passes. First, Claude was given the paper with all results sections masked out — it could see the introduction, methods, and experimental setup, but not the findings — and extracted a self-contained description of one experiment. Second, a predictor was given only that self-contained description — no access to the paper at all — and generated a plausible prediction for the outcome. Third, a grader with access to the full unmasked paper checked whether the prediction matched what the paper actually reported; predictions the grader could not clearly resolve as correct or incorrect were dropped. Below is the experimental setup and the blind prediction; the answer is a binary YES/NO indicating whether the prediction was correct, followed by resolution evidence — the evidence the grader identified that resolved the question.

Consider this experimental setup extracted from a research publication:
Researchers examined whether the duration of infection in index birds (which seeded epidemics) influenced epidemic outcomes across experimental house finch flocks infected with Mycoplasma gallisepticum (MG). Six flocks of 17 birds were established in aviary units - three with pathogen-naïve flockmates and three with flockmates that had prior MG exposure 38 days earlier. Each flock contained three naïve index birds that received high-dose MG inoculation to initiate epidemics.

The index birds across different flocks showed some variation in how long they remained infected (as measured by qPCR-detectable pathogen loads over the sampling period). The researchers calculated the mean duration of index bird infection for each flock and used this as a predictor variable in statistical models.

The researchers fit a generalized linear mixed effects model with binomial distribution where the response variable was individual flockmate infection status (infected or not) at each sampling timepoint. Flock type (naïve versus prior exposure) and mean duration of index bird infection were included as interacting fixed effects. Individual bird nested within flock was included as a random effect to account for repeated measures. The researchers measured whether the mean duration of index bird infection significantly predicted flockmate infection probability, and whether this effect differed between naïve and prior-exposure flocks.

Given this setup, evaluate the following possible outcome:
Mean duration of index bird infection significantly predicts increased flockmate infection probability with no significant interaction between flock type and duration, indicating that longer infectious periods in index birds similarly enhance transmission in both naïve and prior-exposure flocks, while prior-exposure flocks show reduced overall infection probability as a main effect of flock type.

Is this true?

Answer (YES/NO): NO